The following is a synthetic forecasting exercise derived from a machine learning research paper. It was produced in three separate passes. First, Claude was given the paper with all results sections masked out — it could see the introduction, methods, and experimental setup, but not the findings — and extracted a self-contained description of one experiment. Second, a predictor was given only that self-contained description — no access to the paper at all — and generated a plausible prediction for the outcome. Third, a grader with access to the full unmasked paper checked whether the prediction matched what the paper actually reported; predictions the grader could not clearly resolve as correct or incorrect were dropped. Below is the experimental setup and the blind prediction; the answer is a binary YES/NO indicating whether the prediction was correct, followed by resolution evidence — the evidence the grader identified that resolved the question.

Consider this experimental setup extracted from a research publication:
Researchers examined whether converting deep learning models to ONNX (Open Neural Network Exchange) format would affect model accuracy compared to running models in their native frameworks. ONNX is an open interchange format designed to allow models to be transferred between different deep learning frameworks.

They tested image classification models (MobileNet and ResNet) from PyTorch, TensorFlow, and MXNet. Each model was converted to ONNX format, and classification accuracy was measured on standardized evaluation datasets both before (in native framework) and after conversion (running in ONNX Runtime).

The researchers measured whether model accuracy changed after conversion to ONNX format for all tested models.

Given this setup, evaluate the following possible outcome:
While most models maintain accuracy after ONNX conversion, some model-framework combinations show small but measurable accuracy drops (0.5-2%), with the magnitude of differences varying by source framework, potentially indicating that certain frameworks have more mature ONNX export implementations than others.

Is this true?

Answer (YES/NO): NO